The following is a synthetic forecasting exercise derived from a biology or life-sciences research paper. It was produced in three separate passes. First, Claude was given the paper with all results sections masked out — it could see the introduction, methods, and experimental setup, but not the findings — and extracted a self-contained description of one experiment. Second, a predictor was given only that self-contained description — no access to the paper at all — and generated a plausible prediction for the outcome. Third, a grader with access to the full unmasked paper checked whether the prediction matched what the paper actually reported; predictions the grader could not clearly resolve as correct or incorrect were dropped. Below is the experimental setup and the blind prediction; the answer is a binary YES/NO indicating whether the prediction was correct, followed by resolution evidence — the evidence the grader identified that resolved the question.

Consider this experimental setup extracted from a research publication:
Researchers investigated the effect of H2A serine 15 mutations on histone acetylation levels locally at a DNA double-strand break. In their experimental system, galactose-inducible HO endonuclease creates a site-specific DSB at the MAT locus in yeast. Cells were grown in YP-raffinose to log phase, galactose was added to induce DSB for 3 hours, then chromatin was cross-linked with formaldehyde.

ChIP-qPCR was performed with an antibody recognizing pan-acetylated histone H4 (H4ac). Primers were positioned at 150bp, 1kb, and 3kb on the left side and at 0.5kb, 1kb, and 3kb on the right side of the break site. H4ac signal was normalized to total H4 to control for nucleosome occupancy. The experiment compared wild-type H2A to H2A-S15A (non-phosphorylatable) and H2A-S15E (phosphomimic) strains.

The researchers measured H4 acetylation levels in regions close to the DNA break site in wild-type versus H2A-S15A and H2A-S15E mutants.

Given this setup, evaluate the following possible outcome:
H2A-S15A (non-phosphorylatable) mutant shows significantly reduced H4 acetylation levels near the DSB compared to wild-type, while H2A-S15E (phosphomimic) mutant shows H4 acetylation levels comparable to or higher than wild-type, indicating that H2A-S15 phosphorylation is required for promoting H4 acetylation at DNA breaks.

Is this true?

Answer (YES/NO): NO